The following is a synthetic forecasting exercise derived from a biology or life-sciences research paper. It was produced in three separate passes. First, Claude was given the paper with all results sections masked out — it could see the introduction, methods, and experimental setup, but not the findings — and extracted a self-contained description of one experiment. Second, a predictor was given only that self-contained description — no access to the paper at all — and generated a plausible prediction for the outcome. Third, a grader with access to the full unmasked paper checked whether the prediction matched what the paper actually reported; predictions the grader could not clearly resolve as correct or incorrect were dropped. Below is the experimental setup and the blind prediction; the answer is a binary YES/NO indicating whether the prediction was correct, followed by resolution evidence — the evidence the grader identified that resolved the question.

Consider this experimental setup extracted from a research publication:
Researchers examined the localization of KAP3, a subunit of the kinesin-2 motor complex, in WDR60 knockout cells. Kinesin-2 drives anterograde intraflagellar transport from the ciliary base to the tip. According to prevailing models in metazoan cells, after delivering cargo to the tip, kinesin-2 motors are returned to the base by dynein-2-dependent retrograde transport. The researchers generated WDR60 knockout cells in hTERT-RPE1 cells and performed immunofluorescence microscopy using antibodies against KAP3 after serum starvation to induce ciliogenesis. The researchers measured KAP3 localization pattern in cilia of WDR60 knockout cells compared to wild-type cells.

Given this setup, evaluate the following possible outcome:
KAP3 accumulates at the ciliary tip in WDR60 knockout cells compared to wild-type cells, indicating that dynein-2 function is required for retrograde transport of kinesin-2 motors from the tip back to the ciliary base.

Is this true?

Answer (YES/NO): YES